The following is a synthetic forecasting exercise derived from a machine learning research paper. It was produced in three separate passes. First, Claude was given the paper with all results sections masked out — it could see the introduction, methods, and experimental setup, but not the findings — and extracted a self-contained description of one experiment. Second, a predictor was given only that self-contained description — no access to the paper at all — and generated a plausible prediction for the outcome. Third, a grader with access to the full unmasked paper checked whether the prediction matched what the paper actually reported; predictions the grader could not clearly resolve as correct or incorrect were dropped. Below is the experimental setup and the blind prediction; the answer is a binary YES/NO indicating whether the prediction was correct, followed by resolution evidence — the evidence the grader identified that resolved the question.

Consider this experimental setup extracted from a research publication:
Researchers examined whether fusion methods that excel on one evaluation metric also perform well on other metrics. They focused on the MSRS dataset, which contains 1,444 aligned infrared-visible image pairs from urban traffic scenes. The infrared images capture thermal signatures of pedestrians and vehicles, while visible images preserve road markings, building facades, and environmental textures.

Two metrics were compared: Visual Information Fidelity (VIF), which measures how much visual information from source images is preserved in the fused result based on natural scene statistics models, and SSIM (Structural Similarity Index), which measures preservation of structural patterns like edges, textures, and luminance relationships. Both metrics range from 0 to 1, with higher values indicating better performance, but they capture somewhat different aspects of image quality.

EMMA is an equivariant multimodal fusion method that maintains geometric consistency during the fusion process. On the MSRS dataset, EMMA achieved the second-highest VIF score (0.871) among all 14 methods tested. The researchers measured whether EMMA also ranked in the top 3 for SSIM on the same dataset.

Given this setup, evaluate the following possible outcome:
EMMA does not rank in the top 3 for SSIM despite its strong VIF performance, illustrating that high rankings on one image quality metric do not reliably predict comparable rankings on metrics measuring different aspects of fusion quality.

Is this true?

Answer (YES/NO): NO